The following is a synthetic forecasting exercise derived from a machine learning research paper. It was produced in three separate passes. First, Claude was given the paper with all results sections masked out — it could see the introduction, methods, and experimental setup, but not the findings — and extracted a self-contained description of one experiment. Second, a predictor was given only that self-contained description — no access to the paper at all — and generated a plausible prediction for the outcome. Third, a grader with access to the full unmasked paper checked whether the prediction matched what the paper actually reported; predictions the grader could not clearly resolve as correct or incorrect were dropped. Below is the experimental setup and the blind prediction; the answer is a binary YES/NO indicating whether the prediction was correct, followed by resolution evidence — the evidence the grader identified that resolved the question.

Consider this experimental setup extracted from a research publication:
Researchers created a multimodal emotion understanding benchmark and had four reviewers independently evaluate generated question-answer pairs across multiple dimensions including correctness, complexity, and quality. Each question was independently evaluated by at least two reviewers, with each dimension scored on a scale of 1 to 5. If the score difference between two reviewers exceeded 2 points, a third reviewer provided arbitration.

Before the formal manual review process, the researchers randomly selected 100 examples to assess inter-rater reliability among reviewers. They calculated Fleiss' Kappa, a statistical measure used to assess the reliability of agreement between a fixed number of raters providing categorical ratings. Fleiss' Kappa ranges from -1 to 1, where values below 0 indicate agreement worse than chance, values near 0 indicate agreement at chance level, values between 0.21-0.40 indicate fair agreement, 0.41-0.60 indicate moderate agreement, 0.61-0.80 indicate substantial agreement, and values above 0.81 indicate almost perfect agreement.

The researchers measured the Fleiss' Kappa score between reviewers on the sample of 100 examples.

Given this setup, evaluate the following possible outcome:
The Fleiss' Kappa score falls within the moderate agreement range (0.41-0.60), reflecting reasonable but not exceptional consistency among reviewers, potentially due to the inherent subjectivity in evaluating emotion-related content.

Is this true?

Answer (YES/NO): NO